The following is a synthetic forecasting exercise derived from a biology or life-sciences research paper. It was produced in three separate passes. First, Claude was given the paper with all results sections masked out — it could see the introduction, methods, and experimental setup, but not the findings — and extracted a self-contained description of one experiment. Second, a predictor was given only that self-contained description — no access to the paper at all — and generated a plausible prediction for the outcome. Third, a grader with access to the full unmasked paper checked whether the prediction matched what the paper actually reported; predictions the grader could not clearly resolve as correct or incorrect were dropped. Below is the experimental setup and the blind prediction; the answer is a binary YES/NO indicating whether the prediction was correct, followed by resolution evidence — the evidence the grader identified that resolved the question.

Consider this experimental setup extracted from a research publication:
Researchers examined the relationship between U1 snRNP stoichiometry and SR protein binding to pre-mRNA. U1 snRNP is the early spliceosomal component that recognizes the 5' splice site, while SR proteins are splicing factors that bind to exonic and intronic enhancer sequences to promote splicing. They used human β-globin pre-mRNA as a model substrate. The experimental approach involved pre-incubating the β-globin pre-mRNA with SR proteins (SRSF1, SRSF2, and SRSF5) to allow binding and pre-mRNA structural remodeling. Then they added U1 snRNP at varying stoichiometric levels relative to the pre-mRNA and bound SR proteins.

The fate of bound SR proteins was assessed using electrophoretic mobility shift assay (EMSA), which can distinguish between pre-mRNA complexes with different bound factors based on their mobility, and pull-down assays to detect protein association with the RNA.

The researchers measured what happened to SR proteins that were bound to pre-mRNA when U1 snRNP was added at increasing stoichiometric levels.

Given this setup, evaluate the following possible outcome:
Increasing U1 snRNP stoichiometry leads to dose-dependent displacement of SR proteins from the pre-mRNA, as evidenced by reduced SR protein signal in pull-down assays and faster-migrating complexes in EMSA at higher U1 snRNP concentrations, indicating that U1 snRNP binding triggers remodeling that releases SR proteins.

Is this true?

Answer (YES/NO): YES